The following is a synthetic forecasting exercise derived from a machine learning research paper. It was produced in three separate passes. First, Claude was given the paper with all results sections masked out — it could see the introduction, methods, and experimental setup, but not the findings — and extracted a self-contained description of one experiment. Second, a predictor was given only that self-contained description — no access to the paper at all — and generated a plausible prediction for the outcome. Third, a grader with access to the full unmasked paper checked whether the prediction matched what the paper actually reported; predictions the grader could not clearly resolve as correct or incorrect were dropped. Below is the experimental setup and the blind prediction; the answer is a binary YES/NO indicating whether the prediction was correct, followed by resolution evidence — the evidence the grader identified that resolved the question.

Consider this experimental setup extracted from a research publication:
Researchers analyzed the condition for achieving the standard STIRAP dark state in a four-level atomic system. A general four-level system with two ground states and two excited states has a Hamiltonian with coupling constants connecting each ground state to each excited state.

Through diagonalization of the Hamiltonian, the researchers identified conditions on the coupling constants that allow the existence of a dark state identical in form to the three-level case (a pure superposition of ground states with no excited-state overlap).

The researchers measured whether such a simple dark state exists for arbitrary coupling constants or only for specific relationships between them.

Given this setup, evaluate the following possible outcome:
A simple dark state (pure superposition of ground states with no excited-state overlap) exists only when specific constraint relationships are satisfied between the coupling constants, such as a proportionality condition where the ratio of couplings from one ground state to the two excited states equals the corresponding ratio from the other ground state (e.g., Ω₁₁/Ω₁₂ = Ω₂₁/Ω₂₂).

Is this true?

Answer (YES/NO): YES